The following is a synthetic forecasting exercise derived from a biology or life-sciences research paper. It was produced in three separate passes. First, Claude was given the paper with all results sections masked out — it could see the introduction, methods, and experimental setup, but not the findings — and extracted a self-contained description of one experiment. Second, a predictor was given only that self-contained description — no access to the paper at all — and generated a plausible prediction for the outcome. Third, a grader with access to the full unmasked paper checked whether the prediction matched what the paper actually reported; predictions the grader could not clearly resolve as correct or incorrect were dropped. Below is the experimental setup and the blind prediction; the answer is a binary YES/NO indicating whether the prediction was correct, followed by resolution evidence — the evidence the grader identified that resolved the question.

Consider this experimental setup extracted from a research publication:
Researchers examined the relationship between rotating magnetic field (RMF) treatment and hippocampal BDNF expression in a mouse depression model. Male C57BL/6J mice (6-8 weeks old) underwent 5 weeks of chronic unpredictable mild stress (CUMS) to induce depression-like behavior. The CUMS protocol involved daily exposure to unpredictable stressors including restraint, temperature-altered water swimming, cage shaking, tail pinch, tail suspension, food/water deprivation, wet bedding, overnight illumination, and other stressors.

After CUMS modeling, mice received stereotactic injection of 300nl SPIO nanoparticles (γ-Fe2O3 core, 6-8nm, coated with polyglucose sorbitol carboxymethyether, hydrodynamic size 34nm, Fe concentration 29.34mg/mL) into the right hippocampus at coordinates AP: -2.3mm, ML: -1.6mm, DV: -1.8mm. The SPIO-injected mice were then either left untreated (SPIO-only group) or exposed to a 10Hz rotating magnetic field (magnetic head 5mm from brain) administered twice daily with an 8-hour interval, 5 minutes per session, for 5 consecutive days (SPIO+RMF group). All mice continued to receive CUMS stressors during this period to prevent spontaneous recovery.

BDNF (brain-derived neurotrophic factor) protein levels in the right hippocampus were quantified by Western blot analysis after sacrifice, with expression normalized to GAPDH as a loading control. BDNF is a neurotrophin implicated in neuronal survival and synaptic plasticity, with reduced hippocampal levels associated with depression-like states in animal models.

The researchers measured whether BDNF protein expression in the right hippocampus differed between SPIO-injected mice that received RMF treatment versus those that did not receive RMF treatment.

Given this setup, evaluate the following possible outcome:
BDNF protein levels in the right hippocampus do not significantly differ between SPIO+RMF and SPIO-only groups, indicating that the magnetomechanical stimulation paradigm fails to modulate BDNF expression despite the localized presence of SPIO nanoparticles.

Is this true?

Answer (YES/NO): NO